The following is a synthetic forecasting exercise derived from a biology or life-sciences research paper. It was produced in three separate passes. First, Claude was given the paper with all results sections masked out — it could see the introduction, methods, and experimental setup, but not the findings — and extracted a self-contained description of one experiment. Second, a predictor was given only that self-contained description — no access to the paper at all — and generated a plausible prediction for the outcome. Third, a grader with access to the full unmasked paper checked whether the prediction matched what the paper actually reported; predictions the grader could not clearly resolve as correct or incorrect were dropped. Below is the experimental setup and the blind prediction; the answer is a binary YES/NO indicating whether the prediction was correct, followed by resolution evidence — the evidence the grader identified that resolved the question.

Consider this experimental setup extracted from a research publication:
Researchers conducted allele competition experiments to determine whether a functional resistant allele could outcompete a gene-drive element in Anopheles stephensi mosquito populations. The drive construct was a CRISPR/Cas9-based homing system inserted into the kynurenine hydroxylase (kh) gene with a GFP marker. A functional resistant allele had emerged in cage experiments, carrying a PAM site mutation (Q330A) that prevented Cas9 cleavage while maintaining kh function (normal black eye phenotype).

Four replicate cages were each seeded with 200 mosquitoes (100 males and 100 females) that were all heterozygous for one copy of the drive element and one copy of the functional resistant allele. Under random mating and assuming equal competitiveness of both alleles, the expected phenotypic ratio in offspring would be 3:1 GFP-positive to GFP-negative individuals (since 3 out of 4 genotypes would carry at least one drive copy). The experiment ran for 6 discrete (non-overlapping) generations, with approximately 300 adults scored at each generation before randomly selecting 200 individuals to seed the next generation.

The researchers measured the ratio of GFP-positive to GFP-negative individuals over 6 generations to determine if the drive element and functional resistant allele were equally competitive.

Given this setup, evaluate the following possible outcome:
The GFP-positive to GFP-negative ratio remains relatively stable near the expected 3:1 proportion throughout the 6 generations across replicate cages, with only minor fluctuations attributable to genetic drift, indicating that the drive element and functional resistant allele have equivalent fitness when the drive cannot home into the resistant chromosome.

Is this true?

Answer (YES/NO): NO